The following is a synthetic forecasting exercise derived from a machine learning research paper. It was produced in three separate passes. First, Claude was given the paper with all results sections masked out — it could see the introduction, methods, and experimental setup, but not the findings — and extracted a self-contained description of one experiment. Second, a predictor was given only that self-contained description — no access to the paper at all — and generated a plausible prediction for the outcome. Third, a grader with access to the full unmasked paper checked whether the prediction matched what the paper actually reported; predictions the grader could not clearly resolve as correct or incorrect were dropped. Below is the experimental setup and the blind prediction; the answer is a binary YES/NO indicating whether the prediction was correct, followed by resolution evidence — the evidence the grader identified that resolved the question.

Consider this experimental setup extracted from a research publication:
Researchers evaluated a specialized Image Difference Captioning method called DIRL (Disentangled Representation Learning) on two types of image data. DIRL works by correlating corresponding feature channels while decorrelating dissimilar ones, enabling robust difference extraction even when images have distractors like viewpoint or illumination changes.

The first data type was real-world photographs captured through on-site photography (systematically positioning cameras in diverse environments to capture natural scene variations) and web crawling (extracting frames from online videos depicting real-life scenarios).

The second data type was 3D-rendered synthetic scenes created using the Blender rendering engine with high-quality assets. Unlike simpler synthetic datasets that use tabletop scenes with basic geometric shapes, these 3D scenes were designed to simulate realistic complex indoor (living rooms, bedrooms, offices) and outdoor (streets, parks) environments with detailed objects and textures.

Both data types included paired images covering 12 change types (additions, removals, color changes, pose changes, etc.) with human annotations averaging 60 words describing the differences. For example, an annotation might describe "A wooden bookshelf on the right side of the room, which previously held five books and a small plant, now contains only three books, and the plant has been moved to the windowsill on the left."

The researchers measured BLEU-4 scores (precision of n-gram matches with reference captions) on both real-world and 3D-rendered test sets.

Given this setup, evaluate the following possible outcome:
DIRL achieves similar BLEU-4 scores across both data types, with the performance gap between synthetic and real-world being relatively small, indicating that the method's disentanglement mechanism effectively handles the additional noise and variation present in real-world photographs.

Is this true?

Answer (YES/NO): NO